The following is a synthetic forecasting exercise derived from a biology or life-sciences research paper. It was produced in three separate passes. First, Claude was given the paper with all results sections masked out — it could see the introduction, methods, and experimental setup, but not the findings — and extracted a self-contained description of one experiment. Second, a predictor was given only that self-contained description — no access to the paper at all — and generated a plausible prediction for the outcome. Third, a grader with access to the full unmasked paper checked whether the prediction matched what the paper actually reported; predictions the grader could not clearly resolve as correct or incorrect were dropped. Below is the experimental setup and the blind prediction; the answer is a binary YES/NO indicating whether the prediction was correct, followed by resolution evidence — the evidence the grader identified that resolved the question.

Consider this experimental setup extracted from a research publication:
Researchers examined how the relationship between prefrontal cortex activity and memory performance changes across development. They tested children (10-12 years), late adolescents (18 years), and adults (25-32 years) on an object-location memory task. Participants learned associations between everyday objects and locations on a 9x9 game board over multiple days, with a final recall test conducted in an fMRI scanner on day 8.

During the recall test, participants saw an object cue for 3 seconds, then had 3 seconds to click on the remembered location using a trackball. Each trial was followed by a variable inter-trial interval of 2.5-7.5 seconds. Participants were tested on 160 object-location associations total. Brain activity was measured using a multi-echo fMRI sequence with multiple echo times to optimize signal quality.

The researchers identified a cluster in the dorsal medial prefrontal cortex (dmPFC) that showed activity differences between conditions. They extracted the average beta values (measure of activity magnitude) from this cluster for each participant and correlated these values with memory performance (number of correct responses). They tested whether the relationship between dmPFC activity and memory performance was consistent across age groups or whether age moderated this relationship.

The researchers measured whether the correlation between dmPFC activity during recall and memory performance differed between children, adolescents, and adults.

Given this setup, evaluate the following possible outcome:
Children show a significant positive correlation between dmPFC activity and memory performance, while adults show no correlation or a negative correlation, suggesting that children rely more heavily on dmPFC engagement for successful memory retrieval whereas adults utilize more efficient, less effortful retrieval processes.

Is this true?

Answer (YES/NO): NO